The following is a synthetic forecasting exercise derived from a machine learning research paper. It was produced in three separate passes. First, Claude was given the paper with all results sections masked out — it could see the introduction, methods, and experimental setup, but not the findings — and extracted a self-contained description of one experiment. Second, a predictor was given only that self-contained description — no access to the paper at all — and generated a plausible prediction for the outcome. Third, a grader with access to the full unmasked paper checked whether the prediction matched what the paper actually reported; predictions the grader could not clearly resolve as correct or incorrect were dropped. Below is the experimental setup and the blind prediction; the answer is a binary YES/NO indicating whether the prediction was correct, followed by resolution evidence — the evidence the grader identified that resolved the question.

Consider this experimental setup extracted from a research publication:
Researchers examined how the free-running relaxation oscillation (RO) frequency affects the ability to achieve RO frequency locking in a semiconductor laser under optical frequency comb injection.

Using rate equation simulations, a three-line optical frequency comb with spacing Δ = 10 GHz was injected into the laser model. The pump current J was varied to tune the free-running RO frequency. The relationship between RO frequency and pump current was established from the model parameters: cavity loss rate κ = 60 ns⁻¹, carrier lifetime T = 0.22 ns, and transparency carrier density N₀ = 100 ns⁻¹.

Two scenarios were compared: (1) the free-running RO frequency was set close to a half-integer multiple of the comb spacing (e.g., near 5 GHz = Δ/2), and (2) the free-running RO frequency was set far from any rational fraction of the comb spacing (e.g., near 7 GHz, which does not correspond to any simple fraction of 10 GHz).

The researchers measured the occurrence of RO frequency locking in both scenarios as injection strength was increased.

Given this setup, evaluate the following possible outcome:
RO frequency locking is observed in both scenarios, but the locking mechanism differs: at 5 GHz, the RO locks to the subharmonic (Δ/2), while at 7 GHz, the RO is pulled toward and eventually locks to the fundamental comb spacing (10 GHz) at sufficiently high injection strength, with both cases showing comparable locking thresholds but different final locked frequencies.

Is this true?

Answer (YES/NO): NO